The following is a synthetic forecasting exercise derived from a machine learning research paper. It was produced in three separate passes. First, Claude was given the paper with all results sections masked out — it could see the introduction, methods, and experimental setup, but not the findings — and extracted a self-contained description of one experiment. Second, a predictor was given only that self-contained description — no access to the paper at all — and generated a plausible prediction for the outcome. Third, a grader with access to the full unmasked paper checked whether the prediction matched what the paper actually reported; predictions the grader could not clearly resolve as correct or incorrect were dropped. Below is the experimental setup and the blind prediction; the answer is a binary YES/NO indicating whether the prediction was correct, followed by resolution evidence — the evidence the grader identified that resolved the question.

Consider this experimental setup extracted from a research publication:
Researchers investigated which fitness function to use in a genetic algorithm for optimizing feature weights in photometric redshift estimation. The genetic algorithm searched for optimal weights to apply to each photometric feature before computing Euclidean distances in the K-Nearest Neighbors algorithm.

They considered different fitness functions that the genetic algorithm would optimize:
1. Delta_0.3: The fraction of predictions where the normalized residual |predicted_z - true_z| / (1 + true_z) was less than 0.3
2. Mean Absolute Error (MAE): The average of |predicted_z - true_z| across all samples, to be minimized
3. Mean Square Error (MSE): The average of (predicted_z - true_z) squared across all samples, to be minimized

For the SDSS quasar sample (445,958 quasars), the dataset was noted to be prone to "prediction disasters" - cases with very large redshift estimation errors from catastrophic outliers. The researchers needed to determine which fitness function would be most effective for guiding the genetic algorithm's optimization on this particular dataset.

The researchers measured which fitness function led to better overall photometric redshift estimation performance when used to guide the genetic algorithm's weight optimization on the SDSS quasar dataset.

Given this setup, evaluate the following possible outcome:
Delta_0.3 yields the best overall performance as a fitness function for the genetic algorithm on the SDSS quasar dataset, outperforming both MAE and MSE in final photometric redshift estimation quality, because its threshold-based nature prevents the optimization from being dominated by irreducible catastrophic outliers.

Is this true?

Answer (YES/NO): NO